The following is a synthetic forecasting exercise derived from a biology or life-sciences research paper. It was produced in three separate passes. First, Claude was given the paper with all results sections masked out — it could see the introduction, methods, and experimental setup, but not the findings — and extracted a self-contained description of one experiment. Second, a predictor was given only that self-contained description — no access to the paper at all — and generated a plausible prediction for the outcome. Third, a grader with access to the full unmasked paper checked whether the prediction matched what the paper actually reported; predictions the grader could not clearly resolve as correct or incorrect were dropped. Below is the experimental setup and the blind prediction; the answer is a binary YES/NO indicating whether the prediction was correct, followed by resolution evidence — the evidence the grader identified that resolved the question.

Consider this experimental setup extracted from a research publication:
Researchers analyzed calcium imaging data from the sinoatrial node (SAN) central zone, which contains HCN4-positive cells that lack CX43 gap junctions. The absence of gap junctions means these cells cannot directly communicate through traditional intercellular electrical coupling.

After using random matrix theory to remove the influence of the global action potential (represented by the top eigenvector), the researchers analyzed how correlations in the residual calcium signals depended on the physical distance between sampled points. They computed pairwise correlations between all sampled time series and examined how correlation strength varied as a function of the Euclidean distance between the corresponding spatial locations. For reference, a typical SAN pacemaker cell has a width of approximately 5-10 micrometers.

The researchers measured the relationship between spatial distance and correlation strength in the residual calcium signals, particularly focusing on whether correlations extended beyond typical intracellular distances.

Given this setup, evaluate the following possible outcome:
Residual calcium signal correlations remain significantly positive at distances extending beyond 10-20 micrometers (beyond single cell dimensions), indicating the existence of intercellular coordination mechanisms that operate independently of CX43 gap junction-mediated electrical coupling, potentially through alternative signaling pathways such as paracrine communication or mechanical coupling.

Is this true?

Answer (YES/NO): YES